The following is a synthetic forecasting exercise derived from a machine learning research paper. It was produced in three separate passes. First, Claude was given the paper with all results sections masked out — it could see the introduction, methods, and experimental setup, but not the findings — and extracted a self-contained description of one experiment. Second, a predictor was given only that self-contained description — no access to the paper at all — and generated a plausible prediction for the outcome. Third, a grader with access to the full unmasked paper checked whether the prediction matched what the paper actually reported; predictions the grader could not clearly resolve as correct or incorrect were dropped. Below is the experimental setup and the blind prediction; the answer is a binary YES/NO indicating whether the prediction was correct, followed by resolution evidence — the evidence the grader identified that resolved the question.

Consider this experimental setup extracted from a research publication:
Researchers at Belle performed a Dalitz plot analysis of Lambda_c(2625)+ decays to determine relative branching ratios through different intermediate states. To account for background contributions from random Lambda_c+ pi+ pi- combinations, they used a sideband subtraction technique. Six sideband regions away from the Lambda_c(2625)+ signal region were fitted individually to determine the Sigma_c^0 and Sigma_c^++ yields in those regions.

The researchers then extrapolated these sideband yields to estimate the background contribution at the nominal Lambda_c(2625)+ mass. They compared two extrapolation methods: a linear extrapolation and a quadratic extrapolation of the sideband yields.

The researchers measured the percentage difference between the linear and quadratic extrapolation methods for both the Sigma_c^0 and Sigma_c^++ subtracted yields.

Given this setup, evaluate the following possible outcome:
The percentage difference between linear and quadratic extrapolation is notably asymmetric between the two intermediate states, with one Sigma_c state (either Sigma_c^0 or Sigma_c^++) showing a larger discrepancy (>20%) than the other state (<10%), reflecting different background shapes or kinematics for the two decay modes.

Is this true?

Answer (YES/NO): NO